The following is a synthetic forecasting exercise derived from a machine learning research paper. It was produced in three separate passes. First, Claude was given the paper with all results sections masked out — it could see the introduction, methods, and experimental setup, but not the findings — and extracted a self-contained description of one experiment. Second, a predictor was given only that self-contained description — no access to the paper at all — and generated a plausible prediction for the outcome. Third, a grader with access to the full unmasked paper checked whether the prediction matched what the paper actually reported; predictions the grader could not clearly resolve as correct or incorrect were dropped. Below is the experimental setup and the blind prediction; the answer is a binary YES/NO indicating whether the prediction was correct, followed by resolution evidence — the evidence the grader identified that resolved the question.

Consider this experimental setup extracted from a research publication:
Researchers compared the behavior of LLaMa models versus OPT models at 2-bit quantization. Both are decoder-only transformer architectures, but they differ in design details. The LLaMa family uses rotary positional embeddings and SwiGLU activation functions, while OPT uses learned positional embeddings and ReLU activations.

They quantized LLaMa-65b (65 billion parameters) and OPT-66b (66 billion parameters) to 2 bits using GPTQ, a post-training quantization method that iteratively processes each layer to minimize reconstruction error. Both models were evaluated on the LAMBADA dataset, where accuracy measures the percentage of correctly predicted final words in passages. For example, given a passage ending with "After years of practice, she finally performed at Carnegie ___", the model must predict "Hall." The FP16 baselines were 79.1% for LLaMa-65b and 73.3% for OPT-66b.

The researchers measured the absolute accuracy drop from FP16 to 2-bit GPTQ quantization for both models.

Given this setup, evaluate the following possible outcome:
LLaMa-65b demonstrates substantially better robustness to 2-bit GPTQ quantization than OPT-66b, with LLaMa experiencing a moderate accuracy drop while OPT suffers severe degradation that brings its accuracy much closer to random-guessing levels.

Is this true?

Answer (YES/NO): NO